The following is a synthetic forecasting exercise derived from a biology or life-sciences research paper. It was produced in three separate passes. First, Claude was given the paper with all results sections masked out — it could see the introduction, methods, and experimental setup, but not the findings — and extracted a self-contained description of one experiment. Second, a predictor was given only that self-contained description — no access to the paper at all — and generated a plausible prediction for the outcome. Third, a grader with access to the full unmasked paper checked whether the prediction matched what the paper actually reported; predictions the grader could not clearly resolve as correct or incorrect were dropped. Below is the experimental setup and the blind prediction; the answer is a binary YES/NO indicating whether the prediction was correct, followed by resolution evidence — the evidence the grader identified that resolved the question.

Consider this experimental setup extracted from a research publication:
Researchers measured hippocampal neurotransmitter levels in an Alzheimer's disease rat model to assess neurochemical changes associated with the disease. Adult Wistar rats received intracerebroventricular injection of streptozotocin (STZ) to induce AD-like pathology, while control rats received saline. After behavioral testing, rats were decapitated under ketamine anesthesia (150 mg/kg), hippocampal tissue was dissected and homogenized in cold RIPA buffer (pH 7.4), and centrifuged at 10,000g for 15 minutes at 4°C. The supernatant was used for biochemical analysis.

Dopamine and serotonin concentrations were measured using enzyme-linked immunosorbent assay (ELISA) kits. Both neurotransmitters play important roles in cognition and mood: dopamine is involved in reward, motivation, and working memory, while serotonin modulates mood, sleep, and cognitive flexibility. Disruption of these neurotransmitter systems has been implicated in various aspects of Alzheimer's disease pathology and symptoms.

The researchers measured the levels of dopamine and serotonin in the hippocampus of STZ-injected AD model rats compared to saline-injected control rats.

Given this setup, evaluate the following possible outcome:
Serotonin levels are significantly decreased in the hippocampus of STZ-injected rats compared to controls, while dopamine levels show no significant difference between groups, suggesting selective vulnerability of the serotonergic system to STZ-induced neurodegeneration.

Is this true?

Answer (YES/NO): YES